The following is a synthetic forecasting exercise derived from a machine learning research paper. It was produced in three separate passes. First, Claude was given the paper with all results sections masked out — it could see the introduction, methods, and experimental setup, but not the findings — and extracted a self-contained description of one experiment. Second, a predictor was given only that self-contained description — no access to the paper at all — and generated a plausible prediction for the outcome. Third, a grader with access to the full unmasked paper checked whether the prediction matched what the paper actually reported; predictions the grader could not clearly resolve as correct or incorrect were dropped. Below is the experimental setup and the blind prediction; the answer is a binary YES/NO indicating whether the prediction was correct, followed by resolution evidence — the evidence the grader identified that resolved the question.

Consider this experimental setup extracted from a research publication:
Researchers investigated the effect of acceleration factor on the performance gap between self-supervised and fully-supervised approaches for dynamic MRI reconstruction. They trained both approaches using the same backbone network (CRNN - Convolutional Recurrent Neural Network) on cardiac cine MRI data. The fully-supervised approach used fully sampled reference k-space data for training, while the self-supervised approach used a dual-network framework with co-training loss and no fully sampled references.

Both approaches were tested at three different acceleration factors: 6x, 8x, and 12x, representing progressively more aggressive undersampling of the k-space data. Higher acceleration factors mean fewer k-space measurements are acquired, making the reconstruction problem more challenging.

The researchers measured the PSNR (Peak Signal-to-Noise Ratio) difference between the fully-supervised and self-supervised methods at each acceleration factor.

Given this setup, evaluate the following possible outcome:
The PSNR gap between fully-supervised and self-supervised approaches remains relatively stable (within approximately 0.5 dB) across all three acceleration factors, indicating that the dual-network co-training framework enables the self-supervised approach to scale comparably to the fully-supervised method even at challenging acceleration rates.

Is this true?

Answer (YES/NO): NO